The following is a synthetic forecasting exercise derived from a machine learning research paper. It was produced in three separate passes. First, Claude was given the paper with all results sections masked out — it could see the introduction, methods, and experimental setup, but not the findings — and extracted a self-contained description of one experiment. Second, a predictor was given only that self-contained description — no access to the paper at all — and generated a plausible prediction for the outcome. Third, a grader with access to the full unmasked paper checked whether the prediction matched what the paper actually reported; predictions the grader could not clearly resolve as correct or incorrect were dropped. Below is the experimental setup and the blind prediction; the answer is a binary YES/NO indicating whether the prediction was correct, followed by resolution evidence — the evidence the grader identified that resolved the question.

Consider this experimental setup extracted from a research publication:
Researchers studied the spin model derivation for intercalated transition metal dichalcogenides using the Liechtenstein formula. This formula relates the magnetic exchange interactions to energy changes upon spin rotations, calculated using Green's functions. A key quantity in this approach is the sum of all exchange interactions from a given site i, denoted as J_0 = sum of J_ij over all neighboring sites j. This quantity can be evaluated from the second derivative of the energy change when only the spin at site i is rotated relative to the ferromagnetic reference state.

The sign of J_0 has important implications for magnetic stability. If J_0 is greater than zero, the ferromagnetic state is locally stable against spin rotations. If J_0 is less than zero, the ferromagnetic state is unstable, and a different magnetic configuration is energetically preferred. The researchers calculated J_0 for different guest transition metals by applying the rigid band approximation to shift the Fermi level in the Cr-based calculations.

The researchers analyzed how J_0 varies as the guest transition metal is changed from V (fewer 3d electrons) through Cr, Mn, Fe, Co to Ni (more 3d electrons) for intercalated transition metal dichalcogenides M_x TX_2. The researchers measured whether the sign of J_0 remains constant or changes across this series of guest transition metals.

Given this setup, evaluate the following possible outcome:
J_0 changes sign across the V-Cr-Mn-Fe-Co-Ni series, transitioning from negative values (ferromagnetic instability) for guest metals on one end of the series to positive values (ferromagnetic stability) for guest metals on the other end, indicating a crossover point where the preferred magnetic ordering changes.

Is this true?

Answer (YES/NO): NO